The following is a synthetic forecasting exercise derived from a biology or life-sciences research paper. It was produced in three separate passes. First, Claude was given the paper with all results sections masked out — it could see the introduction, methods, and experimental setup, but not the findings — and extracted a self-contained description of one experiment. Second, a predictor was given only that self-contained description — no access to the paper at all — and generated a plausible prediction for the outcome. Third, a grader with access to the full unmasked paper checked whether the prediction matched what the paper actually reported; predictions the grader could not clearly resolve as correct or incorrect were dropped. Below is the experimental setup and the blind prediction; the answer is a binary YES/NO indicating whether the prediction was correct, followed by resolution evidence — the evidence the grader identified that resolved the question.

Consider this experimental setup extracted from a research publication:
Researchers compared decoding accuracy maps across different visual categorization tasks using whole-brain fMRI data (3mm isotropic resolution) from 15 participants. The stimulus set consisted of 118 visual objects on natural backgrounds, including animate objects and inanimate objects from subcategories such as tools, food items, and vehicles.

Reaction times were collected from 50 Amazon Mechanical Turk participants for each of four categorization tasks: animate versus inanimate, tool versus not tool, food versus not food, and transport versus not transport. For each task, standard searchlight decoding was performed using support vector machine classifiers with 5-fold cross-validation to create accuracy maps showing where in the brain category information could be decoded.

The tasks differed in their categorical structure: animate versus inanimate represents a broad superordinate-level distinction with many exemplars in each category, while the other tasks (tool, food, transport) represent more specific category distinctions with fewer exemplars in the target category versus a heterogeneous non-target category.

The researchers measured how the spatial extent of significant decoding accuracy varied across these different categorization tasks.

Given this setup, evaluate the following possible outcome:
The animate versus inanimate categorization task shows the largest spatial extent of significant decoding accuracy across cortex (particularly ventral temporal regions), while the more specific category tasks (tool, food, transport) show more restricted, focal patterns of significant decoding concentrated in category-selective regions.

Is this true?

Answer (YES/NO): NO